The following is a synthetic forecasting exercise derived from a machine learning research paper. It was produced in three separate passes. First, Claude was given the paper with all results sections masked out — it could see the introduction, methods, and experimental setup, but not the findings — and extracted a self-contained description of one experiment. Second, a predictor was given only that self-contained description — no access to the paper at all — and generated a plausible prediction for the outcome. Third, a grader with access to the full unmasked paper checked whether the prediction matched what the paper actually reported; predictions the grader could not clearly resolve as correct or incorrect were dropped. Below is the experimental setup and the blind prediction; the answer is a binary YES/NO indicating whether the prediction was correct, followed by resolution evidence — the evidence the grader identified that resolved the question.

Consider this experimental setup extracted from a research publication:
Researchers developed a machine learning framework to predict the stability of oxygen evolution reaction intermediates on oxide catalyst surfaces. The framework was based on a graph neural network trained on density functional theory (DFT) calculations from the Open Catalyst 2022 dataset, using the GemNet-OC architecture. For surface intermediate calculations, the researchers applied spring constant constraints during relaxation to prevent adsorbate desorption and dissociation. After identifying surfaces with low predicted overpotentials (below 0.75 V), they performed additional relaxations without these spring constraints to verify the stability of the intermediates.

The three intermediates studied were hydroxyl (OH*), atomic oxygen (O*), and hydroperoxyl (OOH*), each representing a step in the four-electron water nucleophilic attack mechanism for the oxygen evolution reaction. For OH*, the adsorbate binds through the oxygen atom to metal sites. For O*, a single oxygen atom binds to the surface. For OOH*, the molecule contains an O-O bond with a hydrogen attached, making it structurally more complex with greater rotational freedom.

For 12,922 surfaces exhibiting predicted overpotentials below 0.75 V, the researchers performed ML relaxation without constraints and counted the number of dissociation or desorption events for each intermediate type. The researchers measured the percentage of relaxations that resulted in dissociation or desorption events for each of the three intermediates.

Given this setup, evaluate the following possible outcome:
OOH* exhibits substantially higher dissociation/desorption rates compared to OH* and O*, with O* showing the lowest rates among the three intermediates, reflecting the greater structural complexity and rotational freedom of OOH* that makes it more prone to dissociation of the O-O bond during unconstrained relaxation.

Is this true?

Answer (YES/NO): YES